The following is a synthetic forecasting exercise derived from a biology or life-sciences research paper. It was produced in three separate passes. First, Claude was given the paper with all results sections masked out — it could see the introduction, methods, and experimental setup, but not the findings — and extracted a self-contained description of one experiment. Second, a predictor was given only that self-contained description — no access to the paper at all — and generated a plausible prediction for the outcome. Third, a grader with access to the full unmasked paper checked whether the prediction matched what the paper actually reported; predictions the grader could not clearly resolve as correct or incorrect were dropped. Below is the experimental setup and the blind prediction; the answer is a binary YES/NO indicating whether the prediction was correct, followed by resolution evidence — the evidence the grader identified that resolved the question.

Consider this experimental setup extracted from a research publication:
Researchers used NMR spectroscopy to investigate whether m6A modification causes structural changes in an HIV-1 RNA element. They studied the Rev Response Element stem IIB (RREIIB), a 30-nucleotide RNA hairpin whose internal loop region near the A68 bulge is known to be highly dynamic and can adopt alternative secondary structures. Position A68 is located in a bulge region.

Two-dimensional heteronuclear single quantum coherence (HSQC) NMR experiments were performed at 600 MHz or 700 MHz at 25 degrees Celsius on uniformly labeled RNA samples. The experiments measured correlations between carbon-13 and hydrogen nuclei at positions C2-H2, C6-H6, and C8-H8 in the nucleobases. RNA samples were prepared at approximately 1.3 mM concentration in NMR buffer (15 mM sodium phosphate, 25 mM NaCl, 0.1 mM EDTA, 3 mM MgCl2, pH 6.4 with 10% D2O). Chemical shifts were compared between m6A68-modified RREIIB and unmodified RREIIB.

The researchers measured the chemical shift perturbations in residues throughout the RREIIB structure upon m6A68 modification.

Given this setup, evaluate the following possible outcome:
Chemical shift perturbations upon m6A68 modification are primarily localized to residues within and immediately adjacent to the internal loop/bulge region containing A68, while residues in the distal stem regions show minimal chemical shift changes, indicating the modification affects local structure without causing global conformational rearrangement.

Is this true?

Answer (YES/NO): YES